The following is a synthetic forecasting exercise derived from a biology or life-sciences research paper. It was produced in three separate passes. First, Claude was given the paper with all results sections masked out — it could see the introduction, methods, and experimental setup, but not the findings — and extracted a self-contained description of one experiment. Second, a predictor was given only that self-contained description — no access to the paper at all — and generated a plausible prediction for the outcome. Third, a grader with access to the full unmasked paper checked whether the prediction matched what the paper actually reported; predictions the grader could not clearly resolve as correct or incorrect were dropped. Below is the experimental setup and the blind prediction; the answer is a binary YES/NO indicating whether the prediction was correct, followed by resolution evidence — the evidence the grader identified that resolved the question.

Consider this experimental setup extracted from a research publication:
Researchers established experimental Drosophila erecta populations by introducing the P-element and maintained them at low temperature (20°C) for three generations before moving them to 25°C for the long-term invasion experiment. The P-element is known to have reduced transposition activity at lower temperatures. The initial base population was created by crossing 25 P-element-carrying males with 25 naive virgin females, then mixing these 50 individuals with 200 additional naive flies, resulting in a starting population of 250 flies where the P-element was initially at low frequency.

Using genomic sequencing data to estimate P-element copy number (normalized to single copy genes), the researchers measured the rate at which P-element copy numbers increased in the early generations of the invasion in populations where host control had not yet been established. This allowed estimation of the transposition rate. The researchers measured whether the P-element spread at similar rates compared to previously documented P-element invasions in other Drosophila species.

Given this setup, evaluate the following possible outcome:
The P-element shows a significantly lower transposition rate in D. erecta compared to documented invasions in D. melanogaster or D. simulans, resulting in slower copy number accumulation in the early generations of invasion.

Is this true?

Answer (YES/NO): NO